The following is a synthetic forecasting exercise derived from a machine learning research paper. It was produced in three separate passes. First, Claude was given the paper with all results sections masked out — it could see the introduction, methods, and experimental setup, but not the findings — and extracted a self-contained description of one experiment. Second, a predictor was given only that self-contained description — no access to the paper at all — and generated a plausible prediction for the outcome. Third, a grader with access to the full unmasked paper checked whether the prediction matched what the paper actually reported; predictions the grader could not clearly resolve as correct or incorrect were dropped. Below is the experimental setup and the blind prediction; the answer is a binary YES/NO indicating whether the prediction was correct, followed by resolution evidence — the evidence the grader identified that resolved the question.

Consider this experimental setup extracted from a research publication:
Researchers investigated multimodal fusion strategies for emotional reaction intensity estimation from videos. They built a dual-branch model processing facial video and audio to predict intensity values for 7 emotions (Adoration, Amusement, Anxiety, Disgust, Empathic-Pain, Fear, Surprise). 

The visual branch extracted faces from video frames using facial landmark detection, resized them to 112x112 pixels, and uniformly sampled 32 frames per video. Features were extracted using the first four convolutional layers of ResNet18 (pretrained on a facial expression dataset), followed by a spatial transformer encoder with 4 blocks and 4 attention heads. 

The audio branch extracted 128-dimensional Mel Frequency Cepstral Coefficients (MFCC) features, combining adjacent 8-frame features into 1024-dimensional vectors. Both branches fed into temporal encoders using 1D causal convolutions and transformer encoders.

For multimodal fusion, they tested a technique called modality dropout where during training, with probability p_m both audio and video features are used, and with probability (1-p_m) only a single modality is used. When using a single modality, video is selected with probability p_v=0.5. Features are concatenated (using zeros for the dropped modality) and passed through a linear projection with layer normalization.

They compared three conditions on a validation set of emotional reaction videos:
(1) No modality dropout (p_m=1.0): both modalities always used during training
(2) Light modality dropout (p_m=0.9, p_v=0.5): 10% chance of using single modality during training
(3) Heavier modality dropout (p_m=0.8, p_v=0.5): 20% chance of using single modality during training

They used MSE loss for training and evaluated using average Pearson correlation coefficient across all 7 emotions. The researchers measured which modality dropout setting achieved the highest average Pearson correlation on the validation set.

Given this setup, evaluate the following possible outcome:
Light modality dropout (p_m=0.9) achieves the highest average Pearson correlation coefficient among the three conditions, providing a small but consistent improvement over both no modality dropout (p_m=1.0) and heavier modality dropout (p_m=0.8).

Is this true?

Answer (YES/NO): YES